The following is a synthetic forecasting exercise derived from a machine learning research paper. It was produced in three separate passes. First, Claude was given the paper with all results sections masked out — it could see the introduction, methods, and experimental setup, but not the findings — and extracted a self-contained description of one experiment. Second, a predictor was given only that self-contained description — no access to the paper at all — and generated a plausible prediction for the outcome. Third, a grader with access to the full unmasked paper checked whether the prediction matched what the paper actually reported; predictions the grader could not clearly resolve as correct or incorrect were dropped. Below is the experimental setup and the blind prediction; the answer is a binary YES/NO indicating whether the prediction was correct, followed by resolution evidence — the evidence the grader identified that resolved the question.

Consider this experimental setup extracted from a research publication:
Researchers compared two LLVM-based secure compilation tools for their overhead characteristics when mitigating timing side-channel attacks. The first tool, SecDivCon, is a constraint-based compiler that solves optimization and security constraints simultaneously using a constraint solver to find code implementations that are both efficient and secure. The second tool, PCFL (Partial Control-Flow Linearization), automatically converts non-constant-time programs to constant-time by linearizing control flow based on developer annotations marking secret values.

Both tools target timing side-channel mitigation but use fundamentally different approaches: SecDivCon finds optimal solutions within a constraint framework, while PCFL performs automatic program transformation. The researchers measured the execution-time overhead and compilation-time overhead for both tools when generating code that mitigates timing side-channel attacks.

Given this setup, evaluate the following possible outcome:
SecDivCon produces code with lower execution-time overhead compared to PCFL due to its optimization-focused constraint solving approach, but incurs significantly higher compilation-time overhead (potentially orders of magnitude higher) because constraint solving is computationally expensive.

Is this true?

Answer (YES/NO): NO